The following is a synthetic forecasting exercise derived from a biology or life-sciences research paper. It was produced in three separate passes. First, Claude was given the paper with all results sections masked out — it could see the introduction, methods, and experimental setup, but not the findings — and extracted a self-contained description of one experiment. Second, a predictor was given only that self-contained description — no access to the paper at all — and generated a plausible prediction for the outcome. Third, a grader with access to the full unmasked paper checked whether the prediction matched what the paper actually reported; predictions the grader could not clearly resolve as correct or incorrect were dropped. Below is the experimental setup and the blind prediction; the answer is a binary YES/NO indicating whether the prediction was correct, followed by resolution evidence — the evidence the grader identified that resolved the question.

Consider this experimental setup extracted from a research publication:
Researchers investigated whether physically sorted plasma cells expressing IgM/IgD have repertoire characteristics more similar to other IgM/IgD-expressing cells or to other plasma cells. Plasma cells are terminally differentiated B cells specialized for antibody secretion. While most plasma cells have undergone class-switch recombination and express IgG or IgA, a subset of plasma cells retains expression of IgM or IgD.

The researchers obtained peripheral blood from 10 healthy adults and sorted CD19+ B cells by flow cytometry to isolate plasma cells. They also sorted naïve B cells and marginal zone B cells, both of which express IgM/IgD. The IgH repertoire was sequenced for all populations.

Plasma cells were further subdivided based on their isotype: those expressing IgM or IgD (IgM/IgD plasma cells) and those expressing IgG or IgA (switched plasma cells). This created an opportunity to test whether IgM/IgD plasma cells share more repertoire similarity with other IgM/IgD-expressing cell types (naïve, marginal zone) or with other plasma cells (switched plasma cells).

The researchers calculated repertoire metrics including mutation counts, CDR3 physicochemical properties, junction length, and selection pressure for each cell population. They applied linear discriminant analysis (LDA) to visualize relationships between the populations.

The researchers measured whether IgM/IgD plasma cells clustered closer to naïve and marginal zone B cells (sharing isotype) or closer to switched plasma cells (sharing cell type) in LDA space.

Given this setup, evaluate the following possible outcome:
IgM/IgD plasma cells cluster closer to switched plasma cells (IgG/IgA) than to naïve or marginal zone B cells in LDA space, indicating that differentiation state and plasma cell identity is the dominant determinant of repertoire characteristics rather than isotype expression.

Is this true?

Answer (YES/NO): NO